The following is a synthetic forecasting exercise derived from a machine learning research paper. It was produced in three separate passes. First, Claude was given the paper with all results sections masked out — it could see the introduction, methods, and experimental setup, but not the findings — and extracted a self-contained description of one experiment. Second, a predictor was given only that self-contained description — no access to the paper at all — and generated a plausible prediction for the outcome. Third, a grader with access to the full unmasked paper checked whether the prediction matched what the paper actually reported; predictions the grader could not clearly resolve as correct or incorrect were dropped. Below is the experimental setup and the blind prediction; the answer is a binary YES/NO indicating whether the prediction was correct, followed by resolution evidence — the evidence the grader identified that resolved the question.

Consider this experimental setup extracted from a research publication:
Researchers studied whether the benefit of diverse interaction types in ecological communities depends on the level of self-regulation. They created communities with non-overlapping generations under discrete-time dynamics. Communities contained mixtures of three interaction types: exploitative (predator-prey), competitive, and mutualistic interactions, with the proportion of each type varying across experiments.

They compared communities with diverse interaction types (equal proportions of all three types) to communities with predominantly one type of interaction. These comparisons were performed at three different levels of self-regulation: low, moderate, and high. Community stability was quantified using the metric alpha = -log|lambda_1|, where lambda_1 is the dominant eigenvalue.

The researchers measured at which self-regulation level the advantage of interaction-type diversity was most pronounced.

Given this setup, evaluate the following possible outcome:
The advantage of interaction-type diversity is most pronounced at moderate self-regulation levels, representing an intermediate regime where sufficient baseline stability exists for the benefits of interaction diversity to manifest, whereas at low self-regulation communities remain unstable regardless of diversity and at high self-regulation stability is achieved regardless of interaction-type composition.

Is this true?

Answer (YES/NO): YES